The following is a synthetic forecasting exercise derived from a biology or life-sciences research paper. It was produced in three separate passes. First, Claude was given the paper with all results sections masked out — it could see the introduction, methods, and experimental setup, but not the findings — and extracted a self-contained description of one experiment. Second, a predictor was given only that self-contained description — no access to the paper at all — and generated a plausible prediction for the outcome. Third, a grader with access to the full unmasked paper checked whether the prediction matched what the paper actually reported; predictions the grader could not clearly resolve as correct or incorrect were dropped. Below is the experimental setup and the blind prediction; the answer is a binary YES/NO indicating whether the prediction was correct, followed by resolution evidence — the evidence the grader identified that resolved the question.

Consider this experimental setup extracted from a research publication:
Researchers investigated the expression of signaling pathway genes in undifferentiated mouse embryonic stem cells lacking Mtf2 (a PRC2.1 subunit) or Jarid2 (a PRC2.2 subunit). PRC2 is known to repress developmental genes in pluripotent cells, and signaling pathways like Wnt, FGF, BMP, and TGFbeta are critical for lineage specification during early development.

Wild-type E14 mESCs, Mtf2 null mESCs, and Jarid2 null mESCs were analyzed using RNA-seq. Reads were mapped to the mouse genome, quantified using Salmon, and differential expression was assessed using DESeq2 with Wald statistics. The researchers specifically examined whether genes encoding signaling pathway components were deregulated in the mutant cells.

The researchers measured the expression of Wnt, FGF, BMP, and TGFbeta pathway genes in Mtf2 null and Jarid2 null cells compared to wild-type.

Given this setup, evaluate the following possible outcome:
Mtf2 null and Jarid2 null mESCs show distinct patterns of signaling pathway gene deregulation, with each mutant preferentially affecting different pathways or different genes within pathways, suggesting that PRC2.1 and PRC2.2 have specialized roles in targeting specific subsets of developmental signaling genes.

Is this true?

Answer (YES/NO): NO